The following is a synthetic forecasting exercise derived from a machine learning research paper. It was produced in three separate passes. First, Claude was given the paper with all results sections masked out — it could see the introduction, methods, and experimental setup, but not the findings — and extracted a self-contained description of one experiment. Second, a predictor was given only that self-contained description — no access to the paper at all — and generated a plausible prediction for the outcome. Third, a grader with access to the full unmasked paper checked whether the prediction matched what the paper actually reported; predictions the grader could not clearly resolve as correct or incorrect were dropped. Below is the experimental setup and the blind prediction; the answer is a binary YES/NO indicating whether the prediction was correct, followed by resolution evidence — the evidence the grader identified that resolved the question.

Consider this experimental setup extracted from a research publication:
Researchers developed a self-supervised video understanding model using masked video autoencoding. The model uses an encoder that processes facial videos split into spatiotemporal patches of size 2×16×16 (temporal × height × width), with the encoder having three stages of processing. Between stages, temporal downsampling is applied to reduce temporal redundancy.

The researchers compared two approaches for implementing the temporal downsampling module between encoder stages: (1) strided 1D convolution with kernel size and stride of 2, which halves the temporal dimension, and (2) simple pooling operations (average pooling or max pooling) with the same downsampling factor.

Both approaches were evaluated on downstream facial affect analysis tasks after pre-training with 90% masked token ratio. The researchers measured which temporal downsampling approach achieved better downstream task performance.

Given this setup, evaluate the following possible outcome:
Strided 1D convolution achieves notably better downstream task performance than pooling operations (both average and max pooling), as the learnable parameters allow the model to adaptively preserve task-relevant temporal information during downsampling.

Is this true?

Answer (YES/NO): NO